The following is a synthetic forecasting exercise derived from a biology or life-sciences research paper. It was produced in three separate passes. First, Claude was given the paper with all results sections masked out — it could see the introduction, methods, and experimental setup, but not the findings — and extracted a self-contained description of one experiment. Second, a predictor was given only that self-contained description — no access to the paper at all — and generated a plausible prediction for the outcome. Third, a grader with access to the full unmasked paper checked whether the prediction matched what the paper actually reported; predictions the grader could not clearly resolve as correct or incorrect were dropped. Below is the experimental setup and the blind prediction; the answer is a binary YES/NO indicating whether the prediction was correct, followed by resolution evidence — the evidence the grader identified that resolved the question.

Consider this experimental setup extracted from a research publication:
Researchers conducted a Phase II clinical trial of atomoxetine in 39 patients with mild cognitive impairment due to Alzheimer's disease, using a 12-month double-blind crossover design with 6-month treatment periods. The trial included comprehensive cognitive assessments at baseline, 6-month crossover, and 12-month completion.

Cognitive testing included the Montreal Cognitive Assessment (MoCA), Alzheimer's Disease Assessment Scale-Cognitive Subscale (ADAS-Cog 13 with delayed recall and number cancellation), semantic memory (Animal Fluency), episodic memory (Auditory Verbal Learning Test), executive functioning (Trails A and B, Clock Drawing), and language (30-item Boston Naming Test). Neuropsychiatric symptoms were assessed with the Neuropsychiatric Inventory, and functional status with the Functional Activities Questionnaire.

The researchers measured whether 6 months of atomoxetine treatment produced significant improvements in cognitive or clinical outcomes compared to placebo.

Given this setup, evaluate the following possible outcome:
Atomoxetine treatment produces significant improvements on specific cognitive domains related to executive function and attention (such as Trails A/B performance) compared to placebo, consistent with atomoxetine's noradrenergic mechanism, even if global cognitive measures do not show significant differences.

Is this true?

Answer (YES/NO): NO